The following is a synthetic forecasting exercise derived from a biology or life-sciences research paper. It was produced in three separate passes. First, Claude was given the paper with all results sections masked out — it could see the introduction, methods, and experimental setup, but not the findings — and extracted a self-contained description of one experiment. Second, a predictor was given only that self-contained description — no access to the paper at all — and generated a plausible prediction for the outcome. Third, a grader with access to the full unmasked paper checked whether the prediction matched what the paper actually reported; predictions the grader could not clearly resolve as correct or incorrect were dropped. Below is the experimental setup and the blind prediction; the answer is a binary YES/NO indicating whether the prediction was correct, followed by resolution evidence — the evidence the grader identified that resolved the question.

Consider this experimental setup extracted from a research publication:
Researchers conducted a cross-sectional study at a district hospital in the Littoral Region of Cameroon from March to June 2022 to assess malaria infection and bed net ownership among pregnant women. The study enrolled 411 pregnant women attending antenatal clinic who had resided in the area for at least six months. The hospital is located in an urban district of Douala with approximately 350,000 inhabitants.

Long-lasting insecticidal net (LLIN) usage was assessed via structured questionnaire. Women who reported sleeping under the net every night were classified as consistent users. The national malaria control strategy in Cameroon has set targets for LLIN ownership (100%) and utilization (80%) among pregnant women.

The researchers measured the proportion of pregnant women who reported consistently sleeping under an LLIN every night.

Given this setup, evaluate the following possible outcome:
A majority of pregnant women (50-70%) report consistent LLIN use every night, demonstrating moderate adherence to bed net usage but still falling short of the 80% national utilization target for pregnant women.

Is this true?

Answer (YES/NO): YES